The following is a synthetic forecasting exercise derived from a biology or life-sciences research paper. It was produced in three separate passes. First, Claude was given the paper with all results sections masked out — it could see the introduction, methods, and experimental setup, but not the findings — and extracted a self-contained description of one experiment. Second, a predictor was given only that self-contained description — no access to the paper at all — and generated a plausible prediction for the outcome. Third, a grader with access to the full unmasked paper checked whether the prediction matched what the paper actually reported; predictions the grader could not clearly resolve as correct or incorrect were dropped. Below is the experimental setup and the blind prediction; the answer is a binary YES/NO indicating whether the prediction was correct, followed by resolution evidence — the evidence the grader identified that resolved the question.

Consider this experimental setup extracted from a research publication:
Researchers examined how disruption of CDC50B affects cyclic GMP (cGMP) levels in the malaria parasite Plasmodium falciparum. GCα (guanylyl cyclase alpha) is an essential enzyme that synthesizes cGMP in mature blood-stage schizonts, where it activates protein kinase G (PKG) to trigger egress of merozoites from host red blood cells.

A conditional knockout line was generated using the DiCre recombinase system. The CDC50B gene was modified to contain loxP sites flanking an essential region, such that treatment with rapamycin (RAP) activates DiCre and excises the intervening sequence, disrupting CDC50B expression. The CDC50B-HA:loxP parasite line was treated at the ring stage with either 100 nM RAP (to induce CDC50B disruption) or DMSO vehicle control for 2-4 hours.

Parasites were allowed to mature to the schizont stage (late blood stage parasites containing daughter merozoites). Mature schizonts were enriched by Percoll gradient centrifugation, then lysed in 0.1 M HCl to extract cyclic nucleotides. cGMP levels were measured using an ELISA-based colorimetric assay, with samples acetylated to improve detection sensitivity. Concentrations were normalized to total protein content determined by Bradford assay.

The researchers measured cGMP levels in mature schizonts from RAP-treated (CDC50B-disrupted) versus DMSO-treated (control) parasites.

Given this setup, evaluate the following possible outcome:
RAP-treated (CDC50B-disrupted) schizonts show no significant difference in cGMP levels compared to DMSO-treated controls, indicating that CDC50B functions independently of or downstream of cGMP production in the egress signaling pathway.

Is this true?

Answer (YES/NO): NO